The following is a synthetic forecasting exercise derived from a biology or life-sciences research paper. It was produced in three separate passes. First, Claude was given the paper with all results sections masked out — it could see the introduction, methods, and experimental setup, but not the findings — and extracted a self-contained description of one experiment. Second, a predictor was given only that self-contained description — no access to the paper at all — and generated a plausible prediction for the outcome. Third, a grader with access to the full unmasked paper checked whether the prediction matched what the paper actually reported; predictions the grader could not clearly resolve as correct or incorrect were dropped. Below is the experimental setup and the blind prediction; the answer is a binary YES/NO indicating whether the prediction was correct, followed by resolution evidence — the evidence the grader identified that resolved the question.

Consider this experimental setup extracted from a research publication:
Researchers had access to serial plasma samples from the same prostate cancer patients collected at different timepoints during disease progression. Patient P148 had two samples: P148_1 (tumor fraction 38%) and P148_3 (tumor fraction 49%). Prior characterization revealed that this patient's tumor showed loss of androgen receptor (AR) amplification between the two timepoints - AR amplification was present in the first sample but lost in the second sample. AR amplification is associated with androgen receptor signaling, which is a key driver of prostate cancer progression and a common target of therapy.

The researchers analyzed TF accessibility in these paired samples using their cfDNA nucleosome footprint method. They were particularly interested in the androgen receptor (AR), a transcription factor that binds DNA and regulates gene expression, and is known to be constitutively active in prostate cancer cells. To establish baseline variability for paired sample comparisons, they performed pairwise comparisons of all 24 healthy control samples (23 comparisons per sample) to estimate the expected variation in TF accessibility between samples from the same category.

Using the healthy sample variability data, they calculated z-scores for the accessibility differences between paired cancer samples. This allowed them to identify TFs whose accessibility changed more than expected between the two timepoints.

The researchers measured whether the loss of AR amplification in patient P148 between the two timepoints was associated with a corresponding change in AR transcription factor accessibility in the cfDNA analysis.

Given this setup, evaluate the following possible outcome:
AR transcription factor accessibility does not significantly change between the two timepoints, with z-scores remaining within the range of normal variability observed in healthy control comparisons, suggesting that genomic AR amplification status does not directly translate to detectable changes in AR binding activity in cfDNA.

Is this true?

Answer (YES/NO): NO